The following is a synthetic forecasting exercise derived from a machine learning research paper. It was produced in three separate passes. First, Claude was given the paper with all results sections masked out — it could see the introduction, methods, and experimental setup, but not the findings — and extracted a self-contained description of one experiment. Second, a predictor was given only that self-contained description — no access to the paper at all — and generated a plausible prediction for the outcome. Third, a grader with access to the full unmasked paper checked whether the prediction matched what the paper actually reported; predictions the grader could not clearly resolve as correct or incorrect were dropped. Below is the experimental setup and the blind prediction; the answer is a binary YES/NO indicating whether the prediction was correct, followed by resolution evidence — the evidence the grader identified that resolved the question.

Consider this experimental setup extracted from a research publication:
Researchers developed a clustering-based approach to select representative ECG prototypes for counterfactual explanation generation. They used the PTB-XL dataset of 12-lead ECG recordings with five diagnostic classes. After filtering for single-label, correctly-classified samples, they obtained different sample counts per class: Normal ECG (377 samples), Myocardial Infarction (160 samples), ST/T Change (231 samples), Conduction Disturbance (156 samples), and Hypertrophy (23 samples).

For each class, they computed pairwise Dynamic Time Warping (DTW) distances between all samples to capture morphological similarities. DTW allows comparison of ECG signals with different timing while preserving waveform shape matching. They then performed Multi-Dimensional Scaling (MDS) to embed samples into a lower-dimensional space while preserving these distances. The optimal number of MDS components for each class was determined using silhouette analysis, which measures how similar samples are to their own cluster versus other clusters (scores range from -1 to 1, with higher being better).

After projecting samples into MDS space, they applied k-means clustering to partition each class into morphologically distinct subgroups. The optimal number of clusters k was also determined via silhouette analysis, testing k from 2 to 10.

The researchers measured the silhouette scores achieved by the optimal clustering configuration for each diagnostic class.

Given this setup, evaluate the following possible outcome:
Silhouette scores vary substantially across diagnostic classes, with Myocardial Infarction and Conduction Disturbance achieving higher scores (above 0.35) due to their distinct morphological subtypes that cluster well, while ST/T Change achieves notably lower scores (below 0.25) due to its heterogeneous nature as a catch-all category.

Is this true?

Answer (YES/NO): NO